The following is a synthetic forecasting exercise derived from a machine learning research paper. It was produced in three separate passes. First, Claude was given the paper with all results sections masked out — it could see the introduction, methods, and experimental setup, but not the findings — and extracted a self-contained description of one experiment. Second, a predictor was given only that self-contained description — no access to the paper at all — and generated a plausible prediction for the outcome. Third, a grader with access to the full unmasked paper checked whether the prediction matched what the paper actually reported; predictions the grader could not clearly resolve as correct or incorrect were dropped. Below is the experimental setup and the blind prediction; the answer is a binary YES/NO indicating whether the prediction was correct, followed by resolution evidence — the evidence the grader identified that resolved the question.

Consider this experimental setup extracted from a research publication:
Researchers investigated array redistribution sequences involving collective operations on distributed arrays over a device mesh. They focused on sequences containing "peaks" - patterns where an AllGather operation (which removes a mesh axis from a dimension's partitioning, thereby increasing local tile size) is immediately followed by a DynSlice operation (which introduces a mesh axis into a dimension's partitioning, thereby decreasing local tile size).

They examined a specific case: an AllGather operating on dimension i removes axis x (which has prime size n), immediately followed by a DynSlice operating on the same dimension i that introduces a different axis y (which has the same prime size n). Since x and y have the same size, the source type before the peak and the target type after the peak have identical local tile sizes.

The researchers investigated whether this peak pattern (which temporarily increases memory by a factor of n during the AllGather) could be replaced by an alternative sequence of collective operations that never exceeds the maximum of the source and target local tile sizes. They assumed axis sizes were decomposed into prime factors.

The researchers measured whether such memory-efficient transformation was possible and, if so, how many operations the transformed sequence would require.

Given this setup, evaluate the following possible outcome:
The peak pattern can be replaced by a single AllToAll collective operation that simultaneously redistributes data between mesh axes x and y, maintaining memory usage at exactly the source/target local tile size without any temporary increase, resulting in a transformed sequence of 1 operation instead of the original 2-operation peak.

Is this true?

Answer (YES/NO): NO